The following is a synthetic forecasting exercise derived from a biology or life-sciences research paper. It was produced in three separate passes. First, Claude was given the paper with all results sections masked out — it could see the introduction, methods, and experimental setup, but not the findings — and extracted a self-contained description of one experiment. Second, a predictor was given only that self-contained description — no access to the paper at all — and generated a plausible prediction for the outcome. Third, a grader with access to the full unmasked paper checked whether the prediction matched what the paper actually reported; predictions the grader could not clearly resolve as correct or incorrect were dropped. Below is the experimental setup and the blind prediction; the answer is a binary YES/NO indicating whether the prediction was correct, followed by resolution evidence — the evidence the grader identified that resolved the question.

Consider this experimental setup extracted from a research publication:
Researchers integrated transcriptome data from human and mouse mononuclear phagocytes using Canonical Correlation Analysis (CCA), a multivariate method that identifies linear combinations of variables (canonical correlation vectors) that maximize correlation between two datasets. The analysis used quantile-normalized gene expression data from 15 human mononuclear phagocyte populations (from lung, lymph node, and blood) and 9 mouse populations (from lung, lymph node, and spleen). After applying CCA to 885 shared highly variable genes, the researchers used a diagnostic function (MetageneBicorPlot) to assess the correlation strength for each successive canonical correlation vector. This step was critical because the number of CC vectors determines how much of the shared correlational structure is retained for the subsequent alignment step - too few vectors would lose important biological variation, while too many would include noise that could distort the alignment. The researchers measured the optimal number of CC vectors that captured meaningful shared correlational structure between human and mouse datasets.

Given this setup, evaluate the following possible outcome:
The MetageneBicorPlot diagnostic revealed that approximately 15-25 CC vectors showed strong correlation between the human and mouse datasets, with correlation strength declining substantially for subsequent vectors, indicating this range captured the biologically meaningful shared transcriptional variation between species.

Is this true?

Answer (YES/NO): NO